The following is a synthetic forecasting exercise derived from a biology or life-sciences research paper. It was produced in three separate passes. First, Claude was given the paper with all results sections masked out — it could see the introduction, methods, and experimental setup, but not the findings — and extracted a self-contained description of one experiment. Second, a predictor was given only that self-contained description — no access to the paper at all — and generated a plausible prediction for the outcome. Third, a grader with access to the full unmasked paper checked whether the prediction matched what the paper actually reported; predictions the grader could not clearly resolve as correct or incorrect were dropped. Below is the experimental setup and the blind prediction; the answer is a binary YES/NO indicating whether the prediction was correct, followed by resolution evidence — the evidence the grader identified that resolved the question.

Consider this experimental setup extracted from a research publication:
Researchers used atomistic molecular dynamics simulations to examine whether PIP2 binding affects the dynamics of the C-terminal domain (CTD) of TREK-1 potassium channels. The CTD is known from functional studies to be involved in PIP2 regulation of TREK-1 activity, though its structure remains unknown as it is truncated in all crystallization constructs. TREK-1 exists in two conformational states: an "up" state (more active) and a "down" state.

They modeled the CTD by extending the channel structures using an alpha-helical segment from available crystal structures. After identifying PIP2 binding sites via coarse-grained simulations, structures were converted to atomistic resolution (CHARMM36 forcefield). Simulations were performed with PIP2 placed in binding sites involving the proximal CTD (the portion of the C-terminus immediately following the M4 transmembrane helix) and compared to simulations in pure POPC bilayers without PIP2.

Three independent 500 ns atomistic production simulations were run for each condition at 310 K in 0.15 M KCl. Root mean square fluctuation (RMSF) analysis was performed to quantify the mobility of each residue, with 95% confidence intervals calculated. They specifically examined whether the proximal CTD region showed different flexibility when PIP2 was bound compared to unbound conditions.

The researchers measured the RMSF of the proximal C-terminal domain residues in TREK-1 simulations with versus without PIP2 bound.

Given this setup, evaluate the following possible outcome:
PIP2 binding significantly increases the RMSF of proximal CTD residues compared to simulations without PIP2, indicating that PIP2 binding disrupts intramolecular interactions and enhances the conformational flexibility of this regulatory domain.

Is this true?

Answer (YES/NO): NO